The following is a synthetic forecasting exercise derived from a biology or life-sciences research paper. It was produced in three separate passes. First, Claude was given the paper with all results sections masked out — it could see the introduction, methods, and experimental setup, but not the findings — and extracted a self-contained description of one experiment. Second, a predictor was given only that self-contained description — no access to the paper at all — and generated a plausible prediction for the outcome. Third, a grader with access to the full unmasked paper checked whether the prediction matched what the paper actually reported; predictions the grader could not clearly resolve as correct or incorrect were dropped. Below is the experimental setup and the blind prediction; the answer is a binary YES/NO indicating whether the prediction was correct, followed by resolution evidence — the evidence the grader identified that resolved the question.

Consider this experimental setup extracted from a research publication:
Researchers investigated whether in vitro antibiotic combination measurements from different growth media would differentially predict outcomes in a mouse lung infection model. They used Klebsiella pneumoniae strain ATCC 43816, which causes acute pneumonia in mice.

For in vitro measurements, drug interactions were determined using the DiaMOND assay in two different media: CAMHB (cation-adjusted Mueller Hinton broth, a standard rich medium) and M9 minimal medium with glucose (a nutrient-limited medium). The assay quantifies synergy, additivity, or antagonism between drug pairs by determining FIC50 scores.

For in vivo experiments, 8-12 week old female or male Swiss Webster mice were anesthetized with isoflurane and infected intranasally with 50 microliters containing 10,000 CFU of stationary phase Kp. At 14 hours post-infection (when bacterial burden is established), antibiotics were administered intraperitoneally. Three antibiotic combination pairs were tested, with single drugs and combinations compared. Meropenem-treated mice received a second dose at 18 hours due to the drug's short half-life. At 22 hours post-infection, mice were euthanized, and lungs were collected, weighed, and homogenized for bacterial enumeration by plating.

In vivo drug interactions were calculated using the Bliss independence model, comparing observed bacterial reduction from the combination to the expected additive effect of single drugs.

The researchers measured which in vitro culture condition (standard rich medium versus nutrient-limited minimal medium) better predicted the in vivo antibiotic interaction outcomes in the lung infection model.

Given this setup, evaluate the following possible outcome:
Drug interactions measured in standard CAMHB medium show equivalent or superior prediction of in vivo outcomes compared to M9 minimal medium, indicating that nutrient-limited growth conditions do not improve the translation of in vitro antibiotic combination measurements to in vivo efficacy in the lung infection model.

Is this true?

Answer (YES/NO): NO